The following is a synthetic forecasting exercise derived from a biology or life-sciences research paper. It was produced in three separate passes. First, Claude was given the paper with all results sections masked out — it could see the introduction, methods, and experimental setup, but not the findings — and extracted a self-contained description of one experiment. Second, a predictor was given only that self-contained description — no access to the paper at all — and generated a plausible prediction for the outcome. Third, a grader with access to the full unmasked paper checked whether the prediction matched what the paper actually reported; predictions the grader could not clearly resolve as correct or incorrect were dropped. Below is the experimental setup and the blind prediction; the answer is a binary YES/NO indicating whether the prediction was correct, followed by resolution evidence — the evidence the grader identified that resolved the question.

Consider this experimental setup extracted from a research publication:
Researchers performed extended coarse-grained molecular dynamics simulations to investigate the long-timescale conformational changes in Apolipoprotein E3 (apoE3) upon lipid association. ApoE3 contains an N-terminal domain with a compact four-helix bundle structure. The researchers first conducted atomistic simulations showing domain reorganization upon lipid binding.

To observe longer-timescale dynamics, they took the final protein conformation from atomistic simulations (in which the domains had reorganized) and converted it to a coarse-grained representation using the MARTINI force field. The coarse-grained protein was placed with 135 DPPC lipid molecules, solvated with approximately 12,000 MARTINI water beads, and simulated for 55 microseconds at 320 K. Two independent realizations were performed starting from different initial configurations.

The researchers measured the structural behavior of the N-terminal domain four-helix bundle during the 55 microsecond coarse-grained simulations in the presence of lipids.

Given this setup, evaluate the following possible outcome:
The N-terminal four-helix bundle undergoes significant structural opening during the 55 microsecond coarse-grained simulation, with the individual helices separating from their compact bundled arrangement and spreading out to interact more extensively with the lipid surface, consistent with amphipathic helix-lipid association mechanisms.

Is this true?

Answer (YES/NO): YES